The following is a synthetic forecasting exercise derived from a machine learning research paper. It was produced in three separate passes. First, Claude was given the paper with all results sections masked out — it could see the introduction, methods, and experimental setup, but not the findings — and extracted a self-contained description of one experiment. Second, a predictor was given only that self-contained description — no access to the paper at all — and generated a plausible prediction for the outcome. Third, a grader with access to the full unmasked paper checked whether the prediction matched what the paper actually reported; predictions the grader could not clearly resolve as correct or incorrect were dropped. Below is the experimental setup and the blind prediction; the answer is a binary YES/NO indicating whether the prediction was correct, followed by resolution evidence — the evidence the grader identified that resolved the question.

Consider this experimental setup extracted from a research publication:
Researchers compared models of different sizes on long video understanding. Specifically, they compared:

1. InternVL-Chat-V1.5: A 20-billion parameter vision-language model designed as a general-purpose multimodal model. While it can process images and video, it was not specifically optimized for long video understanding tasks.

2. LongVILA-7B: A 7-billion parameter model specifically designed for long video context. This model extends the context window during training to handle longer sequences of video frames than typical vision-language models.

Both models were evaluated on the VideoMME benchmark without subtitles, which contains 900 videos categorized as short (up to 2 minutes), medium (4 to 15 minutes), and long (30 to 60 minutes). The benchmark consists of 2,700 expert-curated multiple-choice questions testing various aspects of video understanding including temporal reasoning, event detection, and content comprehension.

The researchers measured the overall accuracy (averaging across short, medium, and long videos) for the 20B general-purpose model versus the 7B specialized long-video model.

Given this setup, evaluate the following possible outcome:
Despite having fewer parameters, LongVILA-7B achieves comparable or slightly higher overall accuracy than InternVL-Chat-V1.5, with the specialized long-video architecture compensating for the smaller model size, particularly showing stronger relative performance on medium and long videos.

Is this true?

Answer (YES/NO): NO